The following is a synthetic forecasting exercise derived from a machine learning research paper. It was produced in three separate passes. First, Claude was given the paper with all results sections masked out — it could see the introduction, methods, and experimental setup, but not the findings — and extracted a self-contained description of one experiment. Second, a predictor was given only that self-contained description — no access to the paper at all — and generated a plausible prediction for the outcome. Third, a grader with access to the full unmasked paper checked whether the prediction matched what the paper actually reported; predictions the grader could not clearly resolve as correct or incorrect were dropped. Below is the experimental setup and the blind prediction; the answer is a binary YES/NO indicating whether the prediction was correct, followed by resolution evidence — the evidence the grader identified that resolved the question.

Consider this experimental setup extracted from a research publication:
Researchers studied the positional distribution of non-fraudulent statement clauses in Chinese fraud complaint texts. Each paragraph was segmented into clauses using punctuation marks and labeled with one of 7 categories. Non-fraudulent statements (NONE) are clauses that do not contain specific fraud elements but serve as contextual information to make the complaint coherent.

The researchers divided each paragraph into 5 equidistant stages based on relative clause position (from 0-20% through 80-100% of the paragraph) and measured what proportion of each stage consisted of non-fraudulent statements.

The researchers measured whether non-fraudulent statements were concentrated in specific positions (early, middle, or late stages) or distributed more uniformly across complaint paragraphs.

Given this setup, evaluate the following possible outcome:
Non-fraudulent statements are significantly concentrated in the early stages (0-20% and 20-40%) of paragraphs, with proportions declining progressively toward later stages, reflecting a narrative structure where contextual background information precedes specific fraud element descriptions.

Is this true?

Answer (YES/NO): NO